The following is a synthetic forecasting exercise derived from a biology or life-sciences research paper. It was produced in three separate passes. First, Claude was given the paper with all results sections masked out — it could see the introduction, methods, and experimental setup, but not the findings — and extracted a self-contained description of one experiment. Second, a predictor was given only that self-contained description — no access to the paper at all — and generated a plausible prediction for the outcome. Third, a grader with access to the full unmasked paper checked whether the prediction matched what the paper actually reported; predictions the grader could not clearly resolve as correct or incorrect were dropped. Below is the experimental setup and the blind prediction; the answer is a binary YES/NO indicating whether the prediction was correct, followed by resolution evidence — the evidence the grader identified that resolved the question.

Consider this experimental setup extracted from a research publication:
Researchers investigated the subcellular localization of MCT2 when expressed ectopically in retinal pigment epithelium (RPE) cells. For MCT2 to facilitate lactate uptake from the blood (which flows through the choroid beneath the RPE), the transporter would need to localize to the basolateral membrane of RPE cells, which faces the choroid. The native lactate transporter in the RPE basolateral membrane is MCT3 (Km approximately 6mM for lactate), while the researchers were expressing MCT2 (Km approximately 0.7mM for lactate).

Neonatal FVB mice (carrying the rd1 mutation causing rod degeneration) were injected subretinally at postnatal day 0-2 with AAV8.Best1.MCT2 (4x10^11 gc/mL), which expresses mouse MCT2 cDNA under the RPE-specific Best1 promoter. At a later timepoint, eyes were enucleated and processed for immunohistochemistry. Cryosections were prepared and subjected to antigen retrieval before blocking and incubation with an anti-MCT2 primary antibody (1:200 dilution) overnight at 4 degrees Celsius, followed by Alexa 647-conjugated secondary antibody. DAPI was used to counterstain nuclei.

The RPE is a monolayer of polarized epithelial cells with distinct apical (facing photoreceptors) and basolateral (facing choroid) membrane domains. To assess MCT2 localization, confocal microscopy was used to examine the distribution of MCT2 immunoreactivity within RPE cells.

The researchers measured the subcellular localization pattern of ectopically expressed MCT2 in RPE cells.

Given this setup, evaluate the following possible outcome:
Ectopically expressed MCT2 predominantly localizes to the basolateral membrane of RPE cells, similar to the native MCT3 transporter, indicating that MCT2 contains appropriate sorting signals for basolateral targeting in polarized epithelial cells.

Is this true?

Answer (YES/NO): NO